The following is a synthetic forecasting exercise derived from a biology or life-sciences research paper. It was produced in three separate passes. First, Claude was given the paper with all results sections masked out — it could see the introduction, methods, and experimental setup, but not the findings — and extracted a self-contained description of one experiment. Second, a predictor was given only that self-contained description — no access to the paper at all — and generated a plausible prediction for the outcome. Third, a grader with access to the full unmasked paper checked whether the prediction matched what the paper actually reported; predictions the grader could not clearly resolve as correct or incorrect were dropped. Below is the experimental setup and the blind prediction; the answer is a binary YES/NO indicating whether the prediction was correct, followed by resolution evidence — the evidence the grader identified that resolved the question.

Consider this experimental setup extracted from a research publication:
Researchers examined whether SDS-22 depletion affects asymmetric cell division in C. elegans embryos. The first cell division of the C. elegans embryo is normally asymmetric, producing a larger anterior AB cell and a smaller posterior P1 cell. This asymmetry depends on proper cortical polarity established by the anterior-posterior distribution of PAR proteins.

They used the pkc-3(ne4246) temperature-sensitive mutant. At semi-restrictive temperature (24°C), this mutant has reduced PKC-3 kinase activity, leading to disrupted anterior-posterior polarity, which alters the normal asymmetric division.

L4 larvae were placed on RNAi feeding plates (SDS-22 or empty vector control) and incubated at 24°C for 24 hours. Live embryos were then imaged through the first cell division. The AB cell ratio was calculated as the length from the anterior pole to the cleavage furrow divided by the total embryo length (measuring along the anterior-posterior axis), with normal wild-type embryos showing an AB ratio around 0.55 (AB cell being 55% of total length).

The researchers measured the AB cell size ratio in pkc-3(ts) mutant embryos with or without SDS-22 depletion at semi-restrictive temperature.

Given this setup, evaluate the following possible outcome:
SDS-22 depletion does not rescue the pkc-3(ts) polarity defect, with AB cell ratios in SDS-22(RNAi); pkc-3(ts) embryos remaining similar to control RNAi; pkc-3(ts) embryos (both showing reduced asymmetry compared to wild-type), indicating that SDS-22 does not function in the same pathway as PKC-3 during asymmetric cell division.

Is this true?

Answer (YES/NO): NO